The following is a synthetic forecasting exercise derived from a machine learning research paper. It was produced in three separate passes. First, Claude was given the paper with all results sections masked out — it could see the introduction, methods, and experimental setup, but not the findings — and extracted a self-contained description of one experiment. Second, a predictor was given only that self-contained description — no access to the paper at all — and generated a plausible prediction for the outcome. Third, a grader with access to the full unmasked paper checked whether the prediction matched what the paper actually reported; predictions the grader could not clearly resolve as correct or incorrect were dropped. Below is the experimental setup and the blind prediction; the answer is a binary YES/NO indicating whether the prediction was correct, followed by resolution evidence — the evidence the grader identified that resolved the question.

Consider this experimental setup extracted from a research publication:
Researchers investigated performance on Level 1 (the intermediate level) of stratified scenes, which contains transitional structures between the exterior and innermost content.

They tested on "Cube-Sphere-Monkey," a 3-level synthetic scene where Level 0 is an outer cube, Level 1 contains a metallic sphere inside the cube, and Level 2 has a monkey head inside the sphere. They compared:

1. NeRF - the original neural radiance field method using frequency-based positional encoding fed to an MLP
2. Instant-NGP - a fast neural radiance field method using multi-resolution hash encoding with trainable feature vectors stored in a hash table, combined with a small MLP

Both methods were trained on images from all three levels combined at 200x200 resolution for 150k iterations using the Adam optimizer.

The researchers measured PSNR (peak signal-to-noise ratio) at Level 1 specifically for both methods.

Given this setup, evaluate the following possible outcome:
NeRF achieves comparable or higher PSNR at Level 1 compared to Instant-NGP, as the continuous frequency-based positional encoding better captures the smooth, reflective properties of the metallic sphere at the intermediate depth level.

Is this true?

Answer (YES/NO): YES